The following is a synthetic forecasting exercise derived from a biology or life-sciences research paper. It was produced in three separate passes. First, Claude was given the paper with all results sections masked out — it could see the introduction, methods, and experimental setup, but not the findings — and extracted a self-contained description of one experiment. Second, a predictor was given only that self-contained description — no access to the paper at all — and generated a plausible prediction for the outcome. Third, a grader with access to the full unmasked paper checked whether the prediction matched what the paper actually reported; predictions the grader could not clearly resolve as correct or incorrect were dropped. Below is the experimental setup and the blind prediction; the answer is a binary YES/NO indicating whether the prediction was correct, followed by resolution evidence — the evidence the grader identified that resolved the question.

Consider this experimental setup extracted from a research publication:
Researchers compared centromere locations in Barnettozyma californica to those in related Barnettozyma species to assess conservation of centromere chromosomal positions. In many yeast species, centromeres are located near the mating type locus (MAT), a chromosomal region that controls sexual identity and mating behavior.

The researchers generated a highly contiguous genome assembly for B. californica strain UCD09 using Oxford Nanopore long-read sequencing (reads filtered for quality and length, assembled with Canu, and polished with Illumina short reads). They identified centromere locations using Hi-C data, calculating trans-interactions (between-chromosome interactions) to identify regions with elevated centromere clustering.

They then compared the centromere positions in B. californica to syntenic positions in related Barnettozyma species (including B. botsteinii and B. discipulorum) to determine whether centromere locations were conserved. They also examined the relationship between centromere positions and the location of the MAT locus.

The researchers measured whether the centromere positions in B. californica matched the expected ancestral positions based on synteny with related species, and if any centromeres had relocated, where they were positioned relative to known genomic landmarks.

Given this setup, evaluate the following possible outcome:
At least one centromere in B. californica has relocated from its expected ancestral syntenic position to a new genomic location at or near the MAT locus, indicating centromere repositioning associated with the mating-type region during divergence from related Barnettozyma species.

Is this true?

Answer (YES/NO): YES